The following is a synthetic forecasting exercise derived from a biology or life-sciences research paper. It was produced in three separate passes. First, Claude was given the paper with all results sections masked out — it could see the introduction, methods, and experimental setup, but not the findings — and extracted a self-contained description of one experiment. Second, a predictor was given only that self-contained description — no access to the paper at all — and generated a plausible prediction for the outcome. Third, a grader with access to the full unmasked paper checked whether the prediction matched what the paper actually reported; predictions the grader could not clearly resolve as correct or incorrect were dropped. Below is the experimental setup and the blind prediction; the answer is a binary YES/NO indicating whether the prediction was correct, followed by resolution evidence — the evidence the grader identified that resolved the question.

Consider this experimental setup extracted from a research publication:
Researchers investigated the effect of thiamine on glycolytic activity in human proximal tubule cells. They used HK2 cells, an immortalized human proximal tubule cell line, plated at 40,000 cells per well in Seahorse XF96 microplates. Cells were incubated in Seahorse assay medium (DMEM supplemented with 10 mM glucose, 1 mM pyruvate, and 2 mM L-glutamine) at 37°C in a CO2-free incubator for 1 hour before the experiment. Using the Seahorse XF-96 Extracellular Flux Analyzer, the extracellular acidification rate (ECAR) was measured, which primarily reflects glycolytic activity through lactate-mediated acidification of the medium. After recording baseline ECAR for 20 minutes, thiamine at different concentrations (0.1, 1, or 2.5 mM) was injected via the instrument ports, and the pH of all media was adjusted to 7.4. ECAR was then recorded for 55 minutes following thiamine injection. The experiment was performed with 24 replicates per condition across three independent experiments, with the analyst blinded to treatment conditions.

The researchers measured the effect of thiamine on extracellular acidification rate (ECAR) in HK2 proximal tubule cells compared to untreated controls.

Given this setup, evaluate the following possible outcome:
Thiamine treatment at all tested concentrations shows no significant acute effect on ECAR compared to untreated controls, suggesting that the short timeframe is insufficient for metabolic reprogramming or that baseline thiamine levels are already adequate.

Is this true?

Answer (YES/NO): NO